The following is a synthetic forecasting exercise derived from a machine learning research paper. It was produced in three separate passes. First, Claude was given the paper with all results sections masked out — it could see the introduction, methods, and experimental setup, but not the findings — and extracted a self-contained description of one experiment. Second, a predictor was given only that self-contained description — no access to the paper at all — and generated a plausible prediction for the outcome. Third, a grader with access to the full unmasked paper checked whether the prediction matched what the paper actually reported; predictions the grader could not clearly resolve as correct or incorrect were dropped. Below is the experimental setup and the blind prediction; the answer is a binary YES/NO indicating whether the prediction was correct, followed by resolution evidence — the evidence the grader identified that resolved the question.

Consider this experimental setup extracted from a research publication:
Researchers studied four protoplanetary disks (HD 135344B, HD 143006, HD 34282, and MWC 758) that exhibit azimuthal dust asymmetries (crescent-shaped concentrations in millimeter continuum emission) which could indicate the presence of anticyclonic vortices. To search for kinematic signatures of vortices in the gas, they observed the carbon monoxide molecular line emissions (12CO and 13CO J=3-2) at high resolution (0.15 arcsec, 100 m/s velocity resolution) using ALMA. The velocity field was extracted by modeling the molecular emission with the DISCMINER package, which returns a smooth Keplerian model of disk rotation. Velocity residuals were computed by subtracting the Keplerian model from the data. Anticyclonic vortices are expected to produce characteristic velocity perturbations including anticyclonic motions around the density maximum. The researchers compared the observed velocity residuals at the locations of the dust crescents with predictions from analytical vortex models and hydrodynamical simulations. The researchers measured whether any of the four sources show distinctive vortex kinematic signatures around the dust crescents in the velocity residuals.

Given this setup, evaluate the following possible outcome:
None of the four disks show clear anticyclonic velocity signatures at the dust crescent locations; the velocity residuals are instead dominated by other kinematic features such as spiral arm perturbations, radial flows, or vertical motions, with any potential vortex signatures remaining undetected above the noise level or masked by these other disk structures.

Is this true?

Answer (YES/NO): YES